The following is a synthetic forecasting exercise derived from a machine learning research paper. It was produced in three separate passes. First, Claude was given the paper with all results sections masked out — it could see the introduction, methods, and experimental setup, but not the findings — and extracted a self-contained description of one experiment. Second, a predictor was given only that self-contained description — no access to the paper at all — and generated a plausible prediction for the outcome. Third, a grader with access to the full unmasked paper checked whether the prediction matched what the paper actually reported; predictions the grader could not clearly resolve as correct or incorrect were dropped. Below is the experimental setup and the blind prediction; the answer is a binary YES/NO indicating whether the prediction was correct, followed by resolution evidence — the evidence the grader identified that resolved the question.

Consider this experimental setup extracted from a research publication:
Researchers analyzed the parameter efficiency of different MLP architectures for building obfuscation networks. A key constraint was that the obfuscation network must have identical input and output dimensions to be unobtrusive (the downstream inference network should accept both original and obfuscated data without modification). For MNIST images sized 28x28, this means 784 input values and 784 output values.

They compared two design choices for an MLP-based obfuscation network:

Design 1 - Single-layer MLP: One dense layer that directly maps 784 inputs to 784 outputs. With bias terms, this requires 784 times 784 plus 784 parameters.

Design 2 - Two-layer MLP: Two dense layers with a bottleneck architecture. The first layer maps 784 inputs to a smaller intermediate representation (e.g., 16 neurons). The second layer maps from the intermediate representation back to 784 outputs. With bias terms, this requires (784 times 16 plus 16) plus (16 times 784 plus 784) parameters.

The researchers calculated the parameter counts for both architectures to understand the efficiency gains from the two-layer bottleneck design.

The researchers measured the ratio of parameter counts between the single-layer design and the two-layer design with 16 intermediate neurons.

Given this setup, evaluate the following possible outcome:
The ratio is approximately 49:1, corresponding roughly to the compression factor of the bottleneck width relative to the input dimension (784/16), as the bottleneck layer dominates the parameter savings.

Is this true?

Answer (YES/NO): NO